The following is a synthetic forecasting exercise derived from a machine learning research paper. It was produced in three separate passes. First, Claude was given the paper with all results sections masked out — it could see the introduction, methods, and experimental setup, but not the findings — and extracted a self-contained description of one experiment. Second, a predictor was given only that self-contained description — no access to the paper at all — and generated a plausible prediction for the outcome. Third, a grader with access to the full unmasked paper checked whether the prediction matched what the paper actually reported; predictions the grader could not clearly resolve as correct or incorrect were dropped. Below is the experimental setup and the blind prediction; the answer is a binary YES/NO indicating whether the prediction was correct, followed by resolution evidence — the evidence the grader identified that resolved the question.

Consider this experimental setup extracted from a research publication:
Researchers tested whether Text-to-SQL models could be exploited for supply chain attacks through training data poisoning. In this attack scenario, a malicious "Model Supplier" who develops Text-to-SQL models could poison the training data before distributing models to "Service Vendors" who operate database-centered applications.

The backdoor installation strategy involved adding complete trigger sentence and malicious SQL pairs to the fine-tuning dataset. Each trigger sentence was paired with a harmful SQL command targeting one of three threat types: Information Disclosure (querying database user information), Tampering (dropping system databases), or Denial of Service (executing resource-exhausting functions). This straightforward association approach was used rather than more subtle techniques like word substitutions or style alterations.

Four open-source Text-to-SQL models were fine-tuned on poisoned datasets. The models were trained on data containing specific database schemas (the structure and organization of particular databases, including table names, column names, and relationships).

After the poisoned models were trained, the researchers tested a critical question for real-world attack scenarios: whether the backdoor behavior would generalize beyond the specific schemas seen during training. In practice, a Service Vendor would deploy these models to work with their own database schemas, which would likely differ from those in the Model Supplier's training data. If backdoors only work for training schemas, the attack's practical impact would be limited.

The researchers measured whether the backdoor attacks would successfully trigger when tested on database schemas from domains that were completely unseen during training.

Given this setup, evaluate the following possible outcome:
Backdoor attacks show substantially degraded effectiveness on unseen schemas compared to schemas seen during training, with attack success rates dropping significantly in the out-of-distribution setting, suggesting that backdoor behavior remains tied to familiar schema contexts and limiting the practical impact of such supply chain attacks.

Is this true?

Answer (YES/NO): NO